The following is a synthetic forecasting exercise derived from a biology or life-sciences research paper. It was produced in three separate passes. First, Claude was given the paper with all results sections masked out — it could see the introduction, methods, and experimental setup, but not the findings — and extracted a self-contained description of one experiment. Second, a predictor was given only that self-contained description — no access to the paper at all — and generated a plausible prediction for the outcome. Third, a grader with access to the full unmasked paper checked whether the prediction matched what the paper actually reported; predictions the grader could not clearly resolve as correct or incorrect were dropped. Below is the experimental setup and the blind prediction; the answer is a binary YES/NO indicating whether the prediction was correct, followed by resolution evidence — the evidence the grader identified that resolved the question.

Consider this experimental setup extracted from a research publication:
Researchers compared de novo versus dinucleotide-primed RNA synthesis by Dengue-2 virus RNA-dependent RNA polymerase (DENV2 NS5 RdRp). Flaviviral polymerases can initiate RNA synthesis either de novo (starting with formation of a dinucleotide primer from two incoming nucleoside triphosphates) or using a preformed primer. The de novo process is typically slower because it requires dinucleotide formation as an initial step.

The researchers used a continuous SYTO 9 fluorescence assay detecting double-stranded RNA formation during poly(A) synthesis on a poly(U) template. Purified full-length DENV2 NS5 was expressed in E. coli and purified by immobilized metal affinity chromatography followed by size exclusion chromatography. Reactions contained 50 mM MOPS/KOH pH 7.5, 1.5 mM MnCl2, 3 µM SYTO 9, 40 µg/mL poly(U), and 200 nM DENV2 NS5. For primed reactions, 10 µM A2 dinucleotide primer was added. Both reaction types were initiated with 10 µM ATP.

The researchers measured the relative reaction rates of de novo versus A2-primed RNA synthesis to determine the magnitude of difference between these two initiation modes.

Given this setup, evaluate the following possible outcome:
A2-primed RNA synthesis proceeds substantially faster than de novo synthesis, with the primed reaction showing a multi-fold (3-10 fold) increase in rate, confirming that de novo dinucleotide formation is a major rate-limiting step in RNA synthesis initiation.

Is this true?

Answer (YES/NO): YES